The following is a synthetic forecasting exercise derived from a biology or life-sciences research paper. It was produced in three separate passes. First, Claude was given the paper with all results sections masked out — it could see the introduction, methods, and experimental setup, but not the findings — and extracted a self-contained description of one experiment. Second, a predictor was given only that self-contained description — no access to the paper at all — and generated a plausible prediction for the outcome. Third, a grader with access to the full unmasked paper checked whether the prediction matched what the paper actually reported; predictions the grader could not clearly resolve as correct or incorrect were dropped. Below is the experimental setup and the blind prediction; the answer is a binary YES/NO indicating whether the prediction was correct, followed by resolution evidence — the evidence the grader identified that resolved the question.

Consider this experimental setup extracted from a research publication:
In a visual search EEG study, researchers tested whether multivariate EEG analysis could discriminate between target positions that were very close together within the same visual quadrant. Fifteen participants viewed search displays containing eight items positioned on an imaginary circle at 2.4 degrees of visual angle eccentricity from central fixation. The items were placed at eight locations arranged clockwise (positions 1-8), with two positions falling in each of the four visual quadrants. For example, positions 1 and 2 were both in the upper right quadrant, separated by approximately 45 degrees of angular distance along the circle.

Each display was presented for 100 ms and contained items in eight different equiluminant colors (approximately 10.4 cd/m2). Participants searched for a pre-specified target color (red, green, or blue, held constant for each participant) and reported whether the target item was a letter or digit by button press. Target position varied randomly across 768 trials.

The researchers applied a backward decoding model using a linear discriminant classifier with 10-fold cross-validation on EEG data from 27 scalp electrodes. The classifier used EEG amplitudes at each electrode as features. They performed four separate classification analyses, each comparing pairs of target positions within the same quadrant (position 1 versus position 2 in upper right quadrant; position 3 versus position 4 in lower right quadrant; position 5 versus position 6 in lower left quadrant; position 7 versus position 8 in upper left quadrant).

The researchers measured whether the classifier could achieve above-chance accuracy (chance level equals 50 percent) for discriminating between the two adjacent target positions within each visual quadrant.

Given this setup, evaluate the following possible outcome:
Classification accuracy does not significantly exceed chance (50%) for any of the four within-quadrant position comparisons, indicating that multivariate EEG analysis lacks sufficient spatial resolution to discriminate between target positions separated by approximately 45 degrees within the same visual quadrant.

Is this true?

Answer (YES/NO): NO